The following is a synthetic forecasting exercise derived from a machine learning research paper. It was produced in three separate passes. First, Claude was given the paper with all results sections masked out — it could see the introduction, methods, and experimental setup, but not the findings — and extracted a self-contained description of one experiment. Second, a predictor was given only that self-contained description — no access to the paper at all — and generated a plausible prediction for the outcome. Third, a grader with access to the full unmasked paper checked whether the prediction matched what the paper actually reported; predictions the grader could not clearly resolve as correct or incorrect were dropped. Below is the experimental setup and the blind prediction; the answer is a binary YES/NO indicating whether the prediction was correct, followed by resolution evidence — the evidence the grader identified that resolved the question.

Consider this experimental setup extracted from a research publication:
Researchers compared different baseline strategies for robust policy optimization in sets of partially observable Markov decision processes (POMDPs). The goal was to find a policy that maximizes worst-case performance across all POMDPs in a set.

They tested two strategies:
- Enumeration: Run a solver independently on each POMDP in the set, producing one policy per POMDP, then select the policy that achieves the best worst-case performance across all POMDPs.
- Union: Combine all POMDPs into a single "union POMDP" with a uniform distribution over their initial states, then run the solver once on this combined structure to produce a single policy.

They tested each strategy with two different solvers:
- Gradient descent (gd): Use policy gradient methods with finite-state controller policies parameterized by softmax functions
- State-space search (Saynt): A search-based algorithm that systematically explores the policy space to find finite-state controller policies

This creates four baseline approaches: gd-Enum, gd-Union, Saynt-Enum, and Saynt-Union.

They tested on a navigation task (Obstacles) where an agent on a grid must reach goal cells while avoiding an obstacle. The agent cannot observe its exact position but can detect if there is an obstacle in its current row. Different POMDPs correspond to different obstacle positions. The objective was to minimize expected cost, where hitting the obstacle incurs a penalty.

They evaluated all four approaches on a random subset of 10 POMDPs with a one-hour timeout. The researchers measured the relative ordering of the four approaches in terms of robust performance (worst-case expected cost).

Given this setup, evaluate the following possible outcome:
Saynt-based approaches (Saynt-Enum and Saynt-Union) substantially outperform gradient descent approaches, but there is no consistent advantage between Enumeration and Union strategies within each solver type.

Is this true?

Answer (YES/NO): NO